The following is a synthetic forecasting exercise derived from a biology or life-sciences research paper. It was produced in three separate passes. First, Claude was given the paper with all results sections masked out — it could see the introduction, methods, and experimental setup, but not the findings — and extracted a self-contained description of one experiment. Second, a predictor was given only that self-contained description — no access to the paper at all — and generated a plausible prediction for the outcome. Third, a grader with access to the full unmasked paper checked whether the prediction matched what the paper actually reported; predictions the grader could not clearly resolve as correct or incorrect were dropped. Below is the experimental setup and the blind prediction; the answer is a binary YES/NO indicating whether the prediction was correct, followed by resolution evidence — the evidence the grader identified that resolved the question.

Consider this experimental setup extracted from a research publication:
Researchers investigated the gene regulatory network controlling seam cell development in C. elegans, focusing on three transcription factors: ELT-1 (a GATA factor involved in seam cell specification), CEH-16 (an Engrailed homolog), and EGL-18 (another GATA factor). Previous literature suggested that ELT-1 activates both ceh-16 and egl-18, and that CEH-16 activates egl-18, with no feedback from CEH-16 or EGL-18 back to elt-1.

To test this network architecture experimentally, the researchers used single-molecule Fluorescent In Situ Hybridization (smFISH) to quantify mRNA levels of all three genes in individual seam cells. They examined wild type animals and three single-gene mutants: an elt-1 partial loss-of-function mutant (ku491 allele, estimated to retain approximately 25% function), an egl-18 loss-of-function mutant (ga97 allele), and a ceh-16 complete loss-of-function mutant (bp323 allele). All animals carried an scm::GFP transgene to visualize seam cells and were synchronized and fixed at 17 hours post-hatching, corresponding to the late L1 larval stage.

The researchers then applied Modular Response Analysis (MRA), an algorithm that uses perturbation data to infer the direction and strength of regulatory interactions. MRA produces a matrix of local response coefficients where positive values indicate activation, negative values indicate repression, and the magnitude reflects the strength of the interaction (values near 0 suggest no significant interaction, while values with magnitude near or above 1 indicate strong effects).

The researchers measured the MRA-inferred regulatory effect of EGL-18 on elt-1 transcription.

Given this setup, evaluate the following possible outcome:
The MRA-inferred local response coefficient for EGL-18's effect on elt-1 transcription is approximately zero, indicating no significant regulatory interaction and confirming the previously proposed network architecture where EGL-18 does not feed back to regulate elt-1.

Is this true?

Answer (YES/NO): NO